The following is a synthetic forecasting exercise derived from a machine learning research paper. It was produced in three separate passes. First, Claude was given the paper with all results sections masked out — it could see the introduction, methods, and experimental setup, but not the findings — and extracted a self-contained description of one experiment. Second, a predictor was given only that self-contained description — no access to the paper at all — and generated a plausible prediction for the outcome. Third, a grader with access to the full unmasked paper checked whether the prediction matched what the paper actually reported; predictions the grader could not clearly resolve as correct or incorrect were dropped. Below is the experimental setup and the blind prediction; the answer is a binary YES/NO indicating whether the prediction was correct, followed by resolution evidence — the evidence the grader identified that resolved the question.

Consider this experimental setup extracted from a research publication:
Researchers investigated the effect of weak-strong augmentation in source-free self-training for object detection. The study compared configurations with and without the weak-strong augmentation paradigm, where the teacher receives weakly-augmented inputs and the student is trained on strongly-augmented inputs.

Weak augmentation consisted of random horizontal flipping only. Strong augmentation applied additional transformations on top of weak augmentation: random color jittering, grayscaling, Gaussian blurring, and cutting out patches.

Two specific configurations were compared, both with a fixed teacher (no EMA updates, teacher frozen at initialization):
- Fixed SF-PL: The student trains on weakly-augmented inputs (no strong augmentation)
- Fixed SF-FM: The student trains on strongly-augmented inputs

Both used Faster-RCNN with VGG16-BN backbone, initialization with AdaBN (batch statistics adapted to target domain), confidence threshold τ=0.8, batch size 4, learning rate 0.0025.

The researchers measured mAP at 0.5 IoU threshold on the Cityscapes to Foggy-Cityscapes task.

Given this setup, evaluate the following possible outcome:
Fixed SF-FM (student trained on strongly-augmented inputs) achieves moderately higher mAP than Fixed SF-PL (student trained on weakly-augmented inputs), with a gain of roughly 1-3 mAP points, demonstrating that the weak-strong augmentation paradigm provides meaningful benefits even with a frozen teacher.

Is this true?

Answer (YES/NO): NO